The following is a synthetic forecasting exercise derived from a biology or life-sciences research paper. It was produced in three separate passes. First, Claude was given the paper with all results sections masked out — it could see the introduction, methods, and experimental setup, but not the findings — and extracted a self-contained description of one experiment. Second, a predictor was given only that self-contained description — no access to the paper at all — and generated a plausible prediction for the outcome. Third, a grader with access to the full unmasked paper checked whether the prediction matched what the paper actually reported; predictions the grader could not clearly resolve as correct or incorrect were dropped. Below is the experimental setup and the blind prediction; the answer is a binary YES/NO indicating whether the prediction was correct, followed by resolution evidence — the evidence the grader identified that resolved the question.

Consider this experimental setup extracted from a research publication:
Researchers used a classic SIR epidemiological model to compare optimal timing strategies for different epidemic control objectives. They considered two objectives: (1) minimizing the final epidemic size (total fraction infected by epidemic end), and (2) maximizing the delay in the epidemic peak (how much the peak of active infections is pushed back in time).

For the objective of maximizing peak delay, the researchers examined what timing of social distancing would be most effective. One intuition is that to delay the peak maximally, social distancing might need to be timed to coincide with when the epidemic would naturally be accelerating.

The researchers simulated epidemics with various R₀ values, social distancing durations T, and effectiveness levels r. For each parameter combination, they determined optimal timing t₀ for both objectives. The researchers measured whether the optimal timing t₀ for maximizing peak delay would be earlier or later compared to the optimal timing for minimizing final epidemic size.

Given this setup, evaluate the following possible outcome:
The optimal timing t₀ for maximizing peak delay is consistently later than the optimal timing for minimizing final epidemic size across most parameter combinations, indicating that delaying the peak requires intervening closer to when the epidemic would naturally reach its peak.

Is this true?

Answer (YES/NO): NO